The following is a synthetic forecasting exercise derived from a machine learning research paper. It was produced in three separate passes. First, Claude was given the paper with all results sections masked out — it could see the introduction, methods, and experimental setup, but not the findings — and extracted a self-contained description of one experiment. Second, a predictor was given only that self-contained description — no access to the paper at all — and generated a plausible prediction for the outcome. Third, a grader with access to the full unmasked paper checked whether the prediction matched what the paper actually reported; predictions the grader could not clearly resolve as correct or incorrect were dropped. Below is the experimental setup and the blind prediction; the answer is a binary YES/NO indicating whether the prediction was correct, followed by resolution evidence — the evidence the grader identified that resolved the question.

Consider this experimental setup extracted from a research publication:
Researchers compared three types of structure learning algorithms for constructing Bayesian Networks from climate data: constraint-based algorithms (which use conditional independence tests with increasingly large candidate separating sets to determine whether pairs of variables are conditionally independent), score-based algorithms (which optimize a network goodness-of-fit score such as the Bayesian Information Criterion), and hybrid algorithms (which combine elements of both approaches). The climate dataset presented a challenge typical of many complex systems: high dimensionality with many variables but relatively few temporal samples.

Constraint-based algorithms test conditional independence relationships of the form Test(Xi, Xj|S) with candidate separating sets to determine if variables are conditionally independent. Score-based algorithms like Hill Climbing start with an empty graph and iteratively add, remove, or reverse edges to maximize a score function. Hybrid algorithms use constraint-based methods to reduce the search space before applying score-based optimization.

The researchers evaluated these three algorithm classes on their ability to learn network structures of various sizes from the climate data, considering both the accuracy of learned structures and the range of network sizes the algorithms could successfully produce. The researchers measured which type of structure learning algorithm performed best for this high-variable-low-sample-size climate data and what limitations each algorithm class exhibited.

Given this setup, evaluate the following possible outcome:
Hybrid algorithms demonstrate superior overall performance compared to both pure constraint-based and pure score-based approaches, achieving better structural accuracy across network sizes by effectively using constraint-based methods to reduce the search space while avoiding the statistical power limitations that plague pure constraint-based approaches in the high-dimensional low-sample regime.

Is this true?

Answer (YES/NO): NO